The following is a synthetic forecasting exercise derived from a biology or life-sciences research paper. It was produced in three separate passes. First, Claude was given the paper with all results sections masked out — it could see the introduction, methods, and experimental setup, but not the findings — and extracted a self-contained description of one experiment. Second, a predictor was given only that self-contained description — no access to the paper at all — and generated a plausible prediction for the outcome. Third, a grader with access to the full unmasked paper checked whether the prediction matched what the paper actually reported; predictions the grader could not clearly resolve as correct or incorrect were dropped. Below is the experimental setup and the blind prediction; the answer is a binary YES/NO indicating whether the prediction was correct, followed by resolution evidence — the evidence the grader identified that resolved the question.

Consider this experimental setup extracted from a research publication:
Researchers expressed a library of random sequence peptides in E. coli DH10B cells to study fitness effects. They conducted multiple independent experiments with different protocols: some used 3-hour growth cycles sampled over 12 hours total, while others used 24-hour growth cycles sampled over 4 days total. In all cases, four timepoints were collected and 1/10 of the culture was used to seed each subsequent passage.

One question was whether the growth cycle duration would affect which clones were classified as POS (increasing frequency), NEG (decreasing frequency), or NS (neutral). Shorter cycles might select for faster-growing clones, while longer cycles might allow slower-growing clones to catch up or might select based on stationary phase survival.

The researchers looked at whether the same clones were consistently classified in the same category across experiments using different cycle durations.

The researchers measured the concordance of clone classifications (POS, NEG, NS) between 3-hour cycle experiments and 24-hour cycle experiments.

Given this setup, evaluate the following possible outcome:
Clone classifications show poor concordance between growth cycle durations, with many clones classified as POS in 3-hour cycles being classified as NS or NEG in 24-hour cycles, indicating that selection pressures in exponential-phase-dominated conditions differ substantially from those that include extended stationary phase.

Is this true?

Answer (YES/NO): NO